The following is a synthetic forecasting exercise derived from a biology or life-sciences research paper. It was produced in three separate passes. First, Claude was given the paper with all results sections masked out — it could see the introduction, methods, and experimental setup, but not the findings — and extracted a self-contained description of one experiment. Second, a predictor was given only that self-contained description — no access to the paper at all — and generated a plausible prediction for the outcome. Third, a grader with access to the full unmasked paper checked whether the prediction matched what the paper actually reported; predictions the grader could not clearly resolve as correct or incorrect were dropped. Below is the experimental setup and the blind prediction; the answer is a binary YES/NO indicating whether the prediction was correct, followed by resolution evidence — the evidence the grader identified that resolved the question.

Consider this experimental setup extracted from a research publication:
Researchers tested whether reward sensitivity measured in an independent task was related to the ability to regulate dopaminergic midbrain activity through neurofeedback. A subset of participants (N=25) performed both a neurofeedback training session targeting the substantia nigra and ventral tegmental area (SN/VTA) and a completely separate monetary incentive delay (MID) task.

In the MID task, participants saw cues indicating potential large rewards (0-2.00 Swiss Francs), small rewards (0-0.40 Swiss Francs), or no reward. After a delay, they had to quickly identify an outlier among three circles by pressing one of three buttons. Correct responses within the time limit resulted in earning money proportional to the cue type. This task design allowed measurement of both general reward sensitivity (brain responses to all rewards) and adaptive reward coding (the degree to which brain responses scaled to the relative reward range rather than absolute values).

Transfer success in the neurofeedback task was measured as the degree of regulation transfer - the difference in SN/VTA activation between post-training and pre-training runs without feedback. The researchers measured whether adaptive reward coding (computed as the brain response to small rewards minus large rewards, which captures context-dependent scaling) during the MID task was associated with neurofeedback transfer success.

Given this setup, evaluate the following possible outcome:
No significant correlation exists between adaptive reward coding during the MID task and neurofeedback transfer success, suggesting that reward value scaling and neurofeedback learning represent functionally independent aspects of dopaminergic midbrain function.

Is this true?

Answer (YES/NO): NO